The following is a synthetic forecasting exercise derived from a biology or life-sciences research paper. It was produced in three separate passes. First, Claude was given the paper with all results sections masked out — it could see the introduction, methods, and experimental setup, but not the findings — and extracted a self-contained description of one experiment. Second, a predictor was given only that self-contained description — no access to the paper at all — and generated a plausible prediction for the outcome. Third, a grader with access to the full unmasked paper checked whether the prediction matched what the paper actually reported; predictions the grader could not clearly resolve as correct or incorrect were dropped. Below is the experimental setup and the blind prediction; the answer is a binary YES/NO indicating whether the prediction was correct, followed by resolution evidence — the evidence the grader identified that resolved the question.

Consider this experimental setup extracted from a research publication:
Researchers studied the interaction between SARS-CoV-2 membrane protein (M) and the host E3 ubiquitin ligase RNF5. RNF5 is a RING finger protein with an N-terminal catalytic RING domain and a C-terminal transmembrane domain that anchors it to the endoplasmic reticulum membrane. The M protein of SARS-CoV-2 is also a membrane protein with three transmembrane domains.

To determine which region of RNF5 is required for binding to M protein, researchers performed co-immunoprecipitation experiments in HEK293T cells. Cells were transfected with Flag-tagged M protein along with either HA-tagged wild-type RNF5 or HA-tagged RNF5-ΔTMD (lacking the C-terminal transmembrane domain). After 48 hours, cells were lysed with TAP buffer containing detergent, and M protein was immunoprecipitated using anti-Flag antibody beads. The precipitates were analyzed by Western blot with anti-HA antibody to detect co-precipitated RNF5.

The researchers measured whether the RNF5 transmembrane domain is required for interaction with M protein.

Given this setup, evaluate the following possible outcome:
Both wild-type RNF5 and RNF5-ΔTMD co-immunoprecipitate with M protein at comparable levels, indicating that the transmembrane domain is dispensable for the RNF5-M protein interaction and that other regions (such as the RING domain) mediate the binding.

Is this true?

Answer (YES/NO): NO